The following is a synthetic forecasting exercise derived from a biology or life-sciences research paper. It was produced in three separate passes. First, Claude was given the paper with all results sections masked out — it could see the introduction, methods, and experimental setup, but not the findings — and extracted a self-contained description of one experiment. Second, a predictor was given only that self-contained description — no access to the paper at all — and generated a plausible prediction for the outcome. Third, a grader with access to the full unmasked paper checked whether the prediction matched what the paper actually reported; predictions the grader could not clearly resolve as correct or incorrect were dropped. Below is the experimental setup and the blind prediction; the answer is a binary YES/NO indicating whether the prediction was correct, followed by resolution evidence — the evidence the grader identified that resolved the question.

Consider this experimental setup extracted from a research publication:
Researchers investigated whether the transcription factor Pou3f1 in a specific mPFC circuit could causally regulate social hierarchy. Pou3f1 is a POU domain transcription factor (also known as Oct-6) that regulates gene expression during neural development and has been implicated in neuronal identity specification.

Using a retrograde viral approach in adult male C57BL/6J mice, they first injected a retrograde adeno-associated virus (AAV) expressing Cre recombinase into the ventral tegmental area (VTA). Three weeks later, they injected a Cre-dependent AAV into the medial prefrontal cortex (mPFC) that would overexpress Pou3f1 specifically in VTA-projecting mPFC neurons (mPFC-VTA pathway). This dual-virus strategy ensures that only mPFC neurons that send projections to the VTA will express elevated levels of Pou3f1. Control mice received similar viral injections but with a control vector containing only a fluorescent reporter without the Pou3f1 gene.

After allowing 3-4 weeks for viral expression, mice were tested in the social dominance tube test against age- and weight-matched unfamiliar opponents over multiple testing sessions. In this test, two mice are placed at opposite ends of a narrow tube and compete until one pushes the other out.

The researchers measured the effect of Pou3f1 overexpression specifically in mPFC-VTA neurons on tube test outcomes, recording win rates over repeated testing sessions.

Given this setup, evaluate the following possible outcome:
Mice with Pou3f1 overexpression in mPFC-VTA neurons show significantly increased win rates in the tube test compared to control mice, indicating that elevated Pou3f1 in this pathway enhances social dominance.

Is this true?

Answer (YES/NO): NO